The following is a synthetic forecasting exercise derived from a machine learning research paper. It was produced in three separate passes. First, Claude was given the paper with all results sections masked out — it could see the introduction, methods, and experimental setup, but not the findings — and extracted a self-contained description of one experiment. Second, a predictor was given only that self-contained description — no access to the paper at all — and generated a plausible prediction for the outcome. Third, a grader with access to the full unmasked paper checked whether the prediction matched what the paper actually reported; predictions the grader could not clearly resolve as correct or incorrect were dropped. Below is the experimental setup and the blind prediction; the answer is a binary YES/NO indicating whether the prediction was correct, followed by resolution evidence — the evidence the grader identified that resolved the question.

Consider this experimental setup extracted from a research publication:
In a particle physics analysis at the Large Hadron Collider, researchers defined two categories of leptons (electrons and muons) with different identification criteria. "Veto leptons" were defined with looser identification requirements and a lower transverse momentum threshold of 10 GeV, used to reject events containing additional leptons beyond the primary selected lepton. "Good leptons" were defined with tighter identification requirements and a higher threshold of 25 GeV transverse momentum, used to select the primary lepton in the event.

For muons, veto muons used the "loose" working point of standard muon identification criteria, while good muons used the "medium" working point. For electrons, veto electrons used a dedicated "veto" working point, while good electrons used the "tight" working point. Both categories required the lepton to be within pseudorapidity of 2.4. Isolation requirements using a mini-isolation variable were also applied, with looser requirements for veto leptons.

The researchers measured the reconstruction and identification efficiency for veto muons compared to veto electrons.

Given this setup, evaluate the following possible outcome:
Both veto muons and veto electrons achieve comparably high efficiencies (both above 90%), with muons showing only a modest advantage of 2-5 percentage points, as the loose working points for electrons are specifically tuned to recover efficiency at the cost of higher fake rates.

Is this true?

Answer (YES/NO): YES